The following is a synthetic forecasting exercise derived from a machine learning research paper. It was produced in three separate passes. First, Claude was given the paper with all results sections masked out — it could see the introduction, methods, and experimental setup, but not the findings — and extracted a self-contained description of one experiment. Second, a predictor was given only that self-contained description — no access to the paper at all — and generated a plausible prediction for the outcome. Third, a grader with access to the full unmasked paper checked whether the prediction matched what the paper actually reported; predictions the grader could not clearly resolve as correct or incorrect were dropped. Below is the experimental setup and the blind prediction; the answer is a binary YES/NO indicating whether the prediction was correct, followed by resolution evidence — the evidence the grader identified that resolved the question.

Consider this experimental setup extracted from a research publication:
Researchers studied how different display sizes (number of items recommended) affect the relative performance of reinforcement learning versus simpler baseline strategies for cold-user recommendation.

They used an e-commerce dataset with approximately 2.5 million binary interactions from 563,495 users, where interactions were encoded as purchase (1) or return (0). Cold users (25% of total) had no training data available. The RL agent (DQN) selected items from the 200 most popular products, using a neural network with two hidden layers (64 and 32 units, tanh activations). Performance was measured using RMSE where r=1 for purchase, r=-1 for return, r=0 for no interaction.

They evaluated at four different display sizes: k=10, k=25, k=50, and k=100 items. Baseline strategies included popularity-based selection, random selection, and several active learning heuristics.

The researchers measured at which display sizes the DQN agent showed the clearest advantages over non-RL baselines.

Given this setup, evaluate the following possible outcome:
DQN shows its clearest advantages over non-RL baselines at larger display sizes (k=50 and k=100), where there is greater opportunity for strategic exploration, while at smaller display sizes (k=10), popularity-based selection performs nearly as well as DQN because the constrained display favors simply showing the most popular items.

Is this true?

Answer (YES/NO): NO